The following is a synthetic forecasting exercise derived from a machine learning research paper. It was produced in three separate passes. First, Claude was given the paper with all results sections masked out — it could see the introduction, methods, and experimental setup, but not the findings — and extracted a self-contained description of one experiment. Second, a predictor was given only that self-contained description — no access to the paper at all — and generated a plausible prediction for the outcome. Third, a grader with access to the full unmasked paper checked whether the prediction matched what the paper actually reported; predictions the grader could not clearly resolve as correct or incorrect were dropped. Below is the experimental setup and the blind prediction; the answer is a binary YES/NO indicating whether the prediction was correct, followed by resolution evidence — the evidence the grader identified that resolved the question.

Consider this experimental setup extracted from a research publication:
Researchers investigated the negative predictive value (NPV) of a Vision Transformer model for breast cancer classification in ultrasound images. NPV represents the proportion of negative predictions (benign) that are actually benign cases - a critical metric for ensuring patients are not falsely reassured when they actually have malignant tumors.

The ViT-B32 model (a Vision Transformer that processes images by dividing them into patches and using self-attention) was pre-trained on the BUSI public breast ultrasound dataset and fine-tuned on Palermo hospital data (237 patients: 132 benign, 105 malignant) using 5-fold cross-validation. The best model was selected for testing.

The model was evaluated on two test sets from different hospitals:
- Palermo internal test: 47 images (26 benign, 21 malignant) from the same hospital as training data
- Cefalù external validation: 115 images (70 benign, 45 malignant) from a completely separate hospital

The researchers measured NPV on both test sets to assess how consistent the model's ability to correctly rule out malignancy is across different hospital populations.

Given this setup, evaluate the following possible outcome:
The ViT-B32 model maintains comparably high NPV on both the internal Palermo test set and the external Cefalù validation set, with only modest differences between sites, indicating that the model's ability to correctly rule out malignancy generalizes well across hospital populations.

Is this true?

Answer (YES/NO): NO